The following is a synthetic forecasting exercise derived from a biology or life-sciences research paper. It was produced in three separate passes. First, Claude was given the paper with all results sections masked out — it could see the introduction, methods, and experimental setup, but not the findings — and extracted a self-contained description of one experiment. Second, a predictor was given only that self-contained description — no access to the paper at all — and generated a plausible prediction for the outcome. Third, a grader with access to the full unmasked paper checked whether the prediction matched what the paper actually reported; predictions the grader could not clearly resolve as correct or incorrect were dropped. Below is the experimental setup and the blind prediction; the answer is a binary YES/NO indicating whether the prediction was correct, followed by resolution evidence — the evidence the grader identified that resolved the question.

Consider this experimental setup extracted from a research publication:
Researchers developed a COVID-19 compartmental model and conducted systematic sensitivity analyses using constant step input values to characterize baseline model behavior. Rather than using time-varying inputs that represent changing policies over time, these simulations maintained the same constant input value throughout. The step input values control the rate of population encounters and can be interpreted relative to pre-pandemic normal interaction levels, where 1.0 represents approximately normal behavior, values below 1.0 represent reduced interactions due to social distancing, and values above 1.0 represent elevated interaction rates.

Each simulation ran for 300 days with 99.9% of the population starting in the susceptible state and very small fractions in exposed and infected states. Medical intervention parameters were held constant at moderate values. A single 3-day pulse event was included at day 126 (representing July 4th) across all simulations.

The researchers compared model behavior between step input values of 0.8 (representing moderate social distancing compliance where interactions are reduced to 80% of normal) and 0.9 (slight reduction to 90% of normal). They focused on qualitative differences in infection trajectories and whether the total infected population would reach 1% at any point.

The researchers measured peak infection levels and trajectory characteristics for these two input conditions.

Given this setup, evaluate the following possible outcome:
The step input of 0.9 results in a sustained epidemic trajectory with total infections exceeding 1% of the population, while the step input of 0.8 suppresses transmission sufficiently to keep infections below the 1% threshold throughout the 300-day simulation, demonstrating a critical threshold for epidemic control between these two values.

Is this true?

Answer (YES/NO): NO